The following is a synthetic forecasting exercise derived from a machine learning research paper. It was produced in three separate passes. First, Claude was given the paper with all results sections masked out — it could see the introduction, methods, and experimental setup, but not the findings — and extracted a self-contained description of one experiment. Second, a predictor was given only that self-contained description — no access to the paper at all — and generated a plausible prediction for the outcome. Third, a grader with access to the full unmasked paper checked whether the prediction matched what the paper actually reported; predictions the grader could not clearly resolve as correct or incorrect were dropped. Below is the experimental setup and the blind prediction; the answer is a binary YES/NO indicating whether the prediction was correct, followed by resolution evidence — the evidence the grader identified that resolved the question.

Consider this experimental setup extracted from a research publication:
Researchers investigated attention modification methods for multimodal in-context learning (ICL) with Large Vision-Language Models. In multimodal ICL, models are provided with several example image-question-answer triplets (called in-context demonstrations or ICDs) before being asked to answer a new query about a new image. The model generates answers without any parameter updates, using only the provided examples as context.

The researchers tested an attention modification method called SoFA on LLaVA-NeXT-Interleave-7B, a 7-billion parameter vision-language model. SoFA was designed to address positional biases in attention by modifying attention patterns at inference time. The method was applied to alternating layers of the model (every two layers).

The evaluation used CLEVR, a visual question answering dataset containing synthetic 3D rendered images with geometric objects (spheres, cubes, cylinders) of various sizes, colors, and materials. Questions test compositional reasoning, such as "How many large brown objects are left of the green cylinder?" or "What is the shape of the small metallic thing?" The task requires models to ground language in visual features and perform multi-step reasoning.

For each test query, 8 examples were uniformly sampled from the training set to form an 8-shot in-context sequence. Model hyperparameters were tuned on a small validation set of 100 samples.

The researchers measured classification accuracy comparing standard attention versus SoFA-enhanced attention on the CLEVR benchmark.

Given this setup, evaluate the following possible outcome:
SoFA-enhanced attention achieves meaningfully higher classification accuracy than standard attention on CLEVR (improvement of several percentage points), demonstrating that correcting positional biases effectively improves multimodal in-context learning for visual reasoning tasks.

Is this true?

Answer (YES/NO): NO